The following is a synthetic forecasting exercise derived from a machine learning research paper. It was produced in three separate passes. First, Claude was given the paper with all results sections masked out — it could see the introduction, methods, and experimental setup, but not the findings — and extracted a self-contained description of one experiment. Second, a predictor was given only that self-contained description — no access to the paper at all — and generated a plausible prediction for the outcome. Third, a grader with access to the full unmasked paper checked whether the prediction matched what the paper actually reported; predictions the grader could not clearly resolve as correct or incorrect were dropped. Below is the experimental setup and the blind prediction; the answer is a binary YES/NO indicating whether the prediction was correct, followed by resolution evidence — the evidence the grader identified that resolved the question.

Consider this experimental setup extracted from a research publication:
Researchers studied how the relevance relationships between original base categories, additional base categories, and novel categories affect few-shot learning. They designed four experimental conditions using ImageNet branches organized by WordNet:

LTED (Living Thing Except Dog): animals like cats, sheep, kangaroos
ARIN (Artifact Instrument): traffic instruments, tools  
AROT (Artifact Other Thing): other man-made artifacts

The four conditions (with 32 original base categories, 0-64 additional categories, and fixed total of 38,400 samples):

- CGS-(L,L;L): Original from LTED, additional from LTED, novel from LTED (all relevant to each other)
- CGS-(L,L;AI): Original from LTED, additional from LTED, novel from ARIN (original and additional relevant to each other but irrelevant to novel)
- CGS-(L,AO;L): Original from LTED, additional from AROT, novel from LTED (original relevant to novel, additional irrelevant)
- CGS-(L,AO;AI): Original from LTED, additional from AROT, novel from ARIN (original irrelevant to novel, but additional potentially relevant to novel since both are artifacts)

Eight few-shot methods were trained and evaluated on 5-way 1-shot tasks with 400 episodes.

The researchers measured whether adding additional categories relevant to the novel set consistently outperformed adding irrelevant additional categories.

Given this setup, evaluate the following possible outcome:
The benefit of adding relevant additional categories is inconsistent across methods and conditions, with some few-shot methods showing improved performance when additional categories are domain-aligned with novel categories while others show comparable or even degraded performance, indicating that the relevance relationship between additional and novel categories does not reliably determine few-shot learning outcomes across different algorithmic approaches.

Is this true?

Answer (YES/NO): NO